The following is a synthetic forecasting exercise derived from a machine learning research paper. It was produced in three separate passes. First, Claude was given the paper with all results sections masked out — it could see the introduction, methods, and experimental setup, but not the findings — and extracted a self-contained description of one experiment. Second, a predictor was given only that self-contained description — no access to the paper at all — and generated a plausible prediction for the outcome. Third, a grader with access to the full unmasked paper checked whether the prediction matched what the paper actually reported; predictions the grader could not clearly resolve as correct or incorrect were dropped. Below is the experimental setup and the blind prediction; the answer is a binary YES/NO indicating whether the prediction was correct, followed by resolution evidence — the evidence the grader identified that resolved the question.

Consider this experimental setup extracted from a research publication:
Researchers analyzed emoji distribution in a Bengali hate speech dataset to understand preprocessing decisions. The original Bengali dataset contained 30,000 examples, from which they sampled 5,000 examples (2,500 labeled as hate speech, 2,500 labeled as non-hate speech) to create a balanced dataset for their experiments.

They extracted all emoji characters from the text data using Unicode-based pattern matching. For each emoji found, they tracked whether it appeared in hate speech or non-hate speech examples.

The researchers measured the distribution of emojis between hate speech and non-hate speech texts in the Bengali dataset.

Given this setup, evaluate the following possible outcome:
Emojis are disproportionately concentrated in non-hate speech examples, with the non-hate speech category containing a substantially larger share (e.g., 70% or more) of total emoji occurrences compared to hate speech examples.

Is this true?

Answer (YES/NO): NO